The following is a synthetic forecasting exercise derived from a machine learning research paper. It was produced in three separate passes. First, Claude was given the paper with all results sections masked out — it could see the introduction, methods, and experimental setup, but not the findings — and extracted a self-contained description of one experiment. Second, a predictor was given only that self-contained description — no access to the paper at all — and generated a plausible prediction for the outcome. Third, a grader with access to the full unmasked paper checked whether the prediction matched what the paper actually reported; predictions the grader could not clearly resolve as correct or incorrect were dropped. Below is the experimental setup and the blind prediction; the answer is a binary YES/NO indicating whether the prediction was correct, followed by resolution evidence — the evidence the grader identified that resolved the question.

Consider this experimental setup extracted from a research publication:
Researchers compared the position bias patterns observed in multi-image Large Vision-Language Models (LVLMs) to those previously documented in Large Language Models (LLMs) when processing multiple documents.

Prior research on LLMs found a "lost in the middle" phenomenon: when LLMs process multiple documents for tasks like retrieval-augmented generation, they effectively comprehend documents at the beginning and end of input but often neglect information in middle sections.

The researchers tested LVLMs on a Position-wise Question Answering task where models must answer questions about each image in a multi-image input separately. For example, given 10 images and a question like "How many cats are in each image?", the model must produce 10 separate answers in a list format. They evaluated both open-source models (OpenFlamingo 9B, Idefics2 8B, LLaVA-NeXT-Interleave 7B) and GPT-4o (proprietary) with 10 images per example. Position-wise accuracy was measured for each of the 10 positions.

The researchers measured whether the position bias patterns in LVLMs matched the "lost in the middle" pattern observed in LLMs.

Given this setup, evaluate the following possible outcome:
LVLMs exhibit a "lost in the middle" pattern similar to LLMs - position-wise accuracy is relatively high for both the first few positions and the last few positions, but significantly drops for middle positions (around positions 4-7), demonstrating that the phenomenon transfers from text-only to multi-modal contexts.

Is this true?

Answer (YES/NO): NO